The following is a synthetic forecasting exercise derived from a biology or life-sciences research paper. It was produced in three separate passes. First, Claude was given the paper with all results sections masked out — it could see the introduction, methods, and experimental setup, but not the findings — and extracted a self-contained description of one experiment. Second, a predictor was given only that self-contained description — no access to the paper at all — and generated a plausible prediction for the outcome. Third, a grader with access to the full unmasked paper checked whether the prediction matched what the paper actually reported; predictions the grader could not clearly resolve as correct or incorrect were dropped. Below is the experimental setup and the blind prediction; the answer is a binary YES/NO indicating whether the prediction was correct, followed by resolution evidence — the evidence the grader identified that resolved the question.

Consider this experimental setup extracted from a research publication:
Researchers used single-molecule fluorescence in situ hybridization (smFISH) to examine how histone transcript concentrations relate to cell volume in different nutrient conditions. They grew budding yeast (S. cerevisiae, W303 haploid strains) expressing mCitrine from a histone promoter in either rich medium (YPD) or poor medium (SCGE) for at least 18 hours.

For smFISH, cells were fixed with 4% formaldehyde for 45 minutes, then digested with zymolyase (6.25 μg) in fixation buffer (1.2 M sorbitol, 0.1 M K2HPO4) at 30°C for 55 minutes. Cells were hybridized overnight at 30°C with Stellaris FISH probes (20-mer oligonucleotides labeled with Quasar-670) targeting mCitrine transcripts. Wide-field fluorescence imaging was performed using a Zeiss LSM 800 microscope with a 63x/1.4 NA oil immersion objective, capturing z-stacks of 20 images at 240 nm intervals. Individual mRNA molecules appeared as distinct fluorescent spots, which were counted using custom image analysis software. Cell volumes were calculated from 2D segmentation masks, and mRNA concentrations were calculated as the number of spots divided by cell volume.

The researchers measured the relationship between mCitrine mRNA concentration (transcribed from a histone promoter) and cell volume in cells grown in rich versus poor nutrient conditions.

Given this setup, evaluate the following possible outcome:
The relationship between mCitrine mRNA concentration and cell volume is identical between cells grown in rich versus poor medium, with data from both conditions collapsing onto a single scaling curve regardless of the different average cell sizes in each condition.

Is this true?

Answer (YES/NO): NO